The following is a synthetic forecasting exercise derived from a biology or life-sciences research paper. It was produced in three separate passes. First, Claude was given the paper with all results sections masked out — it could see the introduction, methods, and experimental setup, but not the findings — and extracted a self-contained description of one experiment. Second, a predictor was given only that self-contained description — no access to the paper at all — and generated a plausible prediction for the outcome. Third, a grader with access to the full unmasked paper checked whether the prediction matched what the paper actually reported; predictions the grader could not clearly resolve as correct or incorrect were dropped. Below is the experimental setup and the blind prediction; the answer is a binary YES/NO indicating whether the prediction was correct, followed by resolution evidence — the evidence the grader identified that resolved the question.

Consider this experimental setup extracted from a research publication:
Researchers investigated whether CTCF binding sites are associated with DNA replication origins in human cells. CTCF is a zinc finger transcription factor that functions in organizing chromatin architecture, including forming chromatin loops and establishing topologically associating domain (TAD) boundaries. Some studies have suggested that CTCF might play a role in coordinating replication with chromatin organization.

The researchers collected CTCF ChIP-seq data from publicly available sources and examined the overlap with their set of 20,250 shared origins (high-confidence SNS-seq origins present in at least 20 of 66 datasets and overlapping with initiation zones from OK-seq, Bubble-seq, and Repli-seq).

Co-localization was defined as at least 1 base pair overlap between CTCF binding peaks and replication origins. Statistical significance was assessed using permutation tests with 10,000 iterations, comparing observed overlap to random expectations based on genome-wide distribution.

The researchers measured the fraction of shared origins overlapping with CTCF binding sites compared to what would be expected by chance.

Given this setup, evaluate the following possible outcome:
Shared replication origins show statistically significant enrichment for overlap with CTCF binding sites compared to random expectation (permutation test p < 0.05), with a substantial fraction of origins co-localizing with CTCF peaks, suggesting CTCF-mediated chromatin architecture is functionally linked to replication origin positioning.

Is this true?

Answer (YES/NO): NO